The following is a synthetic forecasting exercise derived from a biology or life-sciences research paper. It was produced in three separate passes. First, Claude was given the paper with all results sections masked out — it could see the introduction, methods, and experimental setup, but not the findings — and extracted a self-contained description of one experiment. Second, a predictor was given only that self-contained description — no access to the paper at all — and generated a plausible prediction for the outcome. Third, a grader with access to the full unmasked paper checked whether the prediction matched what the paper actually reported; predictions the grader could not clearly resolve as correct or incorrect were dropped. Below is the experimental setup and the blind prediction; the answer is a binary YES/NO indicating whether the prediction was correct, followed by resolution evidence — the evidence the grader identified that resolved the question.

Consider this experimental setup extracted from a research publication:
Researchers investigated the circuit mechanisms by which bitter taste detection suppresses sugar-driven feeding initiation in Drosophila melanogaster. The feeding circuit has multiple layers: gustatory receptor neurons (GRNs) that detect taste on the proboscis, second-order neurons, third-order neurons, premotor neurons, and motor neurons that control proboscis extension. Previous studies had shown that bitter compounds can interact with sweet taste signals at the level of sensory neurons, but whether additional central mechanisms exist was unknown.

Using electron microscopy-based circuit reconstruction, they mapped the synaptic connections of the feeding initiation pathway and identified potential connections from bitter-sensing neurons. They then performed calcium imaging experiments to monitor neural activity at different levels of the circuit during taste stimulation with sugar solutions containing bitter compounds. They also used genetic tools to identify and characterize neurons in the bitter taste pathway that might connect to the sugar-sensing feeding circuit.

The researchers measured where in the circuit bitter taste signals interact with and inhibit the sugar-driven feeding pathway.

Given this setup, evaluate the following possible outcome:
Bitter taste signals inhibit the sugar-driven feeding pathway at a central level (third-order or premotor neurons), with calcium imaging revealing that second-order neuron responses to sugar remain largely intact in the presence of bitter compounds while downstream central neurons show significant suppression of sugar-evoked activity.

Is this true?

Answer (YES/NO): YES